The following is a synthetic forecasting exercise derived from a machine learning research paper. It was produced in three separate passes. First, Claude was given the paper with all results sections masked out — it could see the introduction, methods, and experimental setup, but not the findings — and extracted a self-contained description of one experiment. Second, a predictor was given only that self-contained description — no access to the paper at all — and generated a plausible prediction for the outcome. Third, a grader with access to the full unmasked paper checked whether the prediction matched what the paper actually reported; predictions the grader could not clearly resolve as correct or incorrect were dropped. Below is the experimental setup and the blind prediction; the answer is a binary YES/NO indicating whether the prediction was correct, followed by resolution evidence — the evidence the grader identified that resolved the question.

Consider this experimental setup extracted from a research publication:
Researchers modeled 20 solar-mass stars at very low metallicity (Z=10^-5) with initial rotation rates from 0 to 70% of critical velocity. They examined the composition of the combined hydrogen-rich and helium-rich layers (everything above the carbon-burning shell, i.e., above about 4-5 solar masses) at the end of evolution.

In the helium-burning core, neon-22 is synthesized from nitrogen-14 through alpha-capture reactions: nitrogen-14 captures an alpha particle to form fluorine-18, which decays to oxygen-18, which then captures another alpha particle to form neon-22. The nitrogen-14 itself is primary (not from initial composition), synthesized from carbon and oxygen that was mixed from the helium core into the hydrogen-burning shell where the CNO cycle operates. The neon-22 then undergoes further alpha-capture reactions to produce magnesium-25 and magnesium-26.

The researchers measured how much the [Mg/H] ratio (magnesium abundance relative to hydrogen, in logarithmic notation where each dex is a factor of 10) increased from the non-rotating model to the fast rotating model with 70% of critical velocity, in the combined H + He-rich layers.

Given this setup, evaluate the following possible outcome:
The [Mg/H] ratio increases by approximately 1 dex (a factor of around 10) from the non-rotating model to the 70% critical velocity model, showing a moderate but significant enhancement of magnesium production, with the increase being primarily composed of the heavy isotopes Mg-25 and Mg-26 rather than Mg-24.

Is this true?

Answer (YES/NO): NO